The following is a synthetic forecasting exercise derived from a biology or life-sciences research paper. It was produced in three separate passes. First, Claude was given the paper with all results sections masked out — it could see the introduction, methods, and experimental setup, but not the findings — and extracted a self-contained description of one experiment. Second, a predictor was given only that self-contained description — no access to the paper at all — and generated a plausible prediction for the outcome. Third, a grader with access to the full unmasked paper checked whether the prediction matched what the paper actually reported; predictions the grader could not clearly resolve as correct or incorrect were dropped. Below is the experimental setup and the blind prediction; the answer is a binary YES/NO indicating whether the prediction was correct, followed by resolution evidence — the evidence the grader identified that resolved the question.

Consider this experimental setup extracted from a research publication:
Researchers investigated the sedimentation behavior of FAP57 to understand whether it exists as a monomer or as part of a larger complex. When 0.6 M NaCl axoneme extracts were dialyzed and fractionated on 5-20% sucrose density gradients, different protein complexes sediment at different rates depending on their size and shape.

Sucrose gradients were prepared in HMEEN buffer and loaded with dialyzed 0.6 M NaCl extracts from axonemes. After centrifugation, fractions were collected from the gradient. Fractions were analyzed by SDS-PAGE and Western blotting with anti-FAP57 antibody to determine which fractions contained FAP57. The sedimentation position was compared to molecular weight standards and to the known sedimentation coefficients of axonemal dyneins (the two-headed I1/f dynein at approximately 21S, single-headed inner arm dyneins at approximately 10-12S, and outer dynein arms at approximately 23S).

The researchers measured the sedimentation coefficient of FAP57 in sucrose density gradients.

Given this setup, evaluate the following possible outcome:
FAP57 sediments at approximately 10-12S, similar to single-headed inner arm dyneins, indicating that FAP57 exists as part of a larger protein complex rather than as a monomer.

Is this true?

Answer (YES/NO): NO